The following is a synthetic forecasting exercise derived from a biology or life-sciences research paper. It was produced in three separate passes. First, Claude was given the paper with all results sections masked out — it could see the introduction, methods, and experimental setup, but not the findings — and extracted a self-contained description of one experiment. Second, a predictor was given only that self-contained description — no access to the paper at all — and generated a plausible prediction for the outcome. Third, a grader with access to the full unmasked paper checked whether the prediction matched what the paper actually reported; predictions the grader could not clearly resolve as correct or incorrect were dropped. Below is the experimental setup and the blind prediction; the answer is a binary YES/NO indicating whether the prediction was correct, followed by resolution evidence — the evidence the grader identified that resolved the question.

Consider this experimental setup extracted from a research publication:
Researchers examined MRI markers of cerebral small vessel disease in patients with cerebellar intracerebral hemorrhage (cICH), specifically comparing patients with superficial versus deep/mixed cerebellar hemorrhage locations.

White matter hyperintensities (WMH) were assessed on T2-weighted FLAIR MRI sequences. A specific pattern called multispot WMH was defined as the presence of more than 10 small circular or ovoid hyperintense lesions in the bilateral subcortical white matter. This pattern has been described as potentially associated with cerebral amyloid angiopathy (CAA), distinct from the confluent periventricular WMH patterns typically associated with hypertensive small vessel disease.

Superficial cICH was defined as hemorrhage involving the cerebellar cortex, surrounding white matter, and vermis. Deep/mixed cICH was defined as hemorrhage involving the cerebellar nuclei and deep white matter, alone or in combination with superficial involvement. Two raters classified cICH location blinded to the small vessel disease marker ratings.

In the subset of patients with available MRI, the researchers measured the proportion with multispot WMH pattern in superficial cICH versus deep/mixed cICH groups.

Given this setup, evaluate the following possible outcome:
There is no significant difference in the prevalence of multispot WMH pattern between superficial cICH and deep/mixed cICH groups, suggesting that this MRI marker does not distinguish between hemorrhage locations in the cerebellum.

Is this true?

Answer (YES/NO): NO